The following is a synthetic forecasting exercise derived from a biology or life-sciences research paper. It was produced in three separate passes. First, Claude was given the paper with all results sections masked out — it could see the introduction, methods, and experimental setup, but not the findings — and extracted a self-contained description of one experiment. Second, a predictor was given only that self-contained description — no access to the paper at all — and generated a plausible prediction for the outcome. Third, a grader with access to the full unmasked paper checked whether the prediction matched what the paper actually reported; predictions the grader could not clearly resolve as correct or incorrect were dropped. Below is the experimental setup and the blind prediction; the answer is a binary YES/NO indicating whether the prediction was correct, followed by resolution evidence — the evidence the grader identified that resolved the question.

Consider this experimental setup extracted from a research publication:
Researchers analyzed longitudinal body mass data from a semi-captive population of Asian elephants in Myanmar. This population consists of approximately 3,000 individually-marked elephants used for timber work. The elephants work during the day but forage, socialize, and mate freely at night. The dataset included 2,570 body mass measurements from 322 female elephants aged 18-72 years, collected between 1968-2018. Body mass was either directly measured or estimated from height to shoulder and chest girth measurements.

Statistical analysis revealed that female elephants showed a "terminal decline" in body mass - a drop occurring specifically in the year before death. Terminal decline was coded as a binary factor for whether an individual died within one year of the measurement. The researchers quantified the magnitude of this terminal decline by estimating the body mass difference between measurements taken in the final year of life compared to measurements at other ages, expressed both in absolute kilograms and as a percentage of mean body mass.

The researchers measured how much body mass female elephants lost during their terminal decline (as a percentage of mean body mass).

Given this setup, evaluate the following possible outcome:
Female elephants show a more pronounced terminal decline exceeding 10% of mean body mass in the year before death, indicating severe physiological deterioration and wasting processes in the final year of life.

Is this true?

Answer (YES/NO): NO